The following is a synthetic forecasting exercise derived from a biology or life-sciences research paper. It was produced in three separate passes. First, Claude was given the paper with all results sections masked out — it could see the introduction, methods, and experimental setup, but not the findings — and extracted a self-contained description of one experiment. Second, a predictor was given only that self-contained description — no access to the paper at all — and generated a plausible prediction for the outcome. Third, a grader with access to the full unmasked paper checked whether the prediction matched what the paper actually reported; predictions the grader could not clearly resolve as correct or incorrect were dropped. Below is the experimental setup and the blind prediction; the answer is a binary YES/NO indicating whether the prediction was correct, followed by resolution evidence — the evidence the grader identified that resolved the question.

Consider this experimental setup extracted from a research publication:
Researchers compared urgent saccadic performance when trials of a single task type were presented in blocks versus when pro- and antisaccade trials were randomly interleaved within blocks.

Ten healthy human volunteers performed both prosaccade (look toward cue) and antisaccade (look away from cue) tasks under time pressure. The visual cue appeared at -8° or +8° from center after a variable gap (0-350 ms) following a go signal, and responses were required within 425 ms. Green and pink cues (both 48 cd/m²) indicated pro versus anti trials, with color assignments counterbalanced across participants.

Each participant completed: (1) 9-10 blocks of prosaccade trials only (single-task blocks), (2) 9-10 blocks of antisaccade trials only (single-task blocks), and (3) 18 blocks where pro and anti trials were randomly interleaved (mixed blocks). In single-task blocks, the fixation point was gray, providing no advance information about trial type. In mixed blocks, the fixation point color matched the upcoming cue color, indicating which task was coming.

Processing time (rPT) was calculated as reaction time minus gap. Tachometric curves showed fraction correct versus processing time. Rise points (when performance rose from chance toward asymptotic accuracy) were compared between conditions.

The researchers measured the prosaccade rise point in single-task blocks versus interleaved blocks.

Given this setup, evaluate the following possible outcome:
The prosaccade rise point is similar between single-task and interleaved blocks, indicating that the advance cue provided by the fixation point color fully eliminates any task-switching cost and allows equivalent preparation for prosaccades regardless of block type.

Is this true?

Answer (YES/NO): YES